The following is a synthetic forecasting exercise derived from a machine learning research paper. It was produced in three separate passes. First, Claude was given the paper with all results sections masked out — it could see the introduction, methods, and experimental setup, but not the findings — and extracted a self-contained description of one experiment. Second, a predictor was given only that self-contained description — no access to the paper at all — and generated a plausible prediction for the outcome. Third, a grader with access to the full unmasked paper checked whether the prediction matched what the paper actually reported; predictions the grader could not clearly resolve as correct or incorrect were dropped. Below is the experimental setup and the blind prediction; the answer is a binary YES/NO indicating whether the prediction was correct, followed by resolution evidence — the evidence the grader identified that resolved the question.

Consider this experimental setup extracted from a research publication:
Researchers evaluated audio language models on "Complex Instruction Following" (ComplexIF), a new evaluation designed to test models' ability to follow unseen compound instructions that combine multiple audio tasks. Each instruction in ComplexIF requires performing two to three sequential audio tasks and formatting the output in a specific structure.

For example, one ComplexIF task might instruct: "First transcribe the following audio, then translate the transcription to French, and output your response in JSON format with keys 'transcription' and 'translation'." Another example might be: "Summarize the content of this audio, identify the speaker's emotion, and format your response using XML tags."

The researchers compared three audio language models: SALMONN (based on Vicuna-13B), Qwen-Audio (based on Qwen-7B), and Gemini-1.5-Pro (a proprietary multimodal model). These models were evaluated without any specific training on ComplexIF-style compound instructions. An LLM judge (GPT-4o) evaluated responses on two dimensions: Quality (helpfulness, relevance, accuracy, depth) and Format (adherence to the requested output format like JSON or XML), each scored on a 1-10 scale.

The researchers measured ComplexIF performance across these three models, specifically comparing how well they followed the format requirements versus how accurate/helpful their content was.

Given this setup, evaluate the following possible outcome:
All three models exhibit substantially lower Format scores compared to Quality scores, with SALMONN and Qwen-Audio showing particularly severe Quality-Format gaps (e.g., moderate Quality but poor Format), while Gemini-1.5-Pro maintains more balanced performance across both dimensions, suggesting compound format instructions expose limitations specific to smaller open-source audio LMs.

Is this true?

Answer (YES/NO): NO